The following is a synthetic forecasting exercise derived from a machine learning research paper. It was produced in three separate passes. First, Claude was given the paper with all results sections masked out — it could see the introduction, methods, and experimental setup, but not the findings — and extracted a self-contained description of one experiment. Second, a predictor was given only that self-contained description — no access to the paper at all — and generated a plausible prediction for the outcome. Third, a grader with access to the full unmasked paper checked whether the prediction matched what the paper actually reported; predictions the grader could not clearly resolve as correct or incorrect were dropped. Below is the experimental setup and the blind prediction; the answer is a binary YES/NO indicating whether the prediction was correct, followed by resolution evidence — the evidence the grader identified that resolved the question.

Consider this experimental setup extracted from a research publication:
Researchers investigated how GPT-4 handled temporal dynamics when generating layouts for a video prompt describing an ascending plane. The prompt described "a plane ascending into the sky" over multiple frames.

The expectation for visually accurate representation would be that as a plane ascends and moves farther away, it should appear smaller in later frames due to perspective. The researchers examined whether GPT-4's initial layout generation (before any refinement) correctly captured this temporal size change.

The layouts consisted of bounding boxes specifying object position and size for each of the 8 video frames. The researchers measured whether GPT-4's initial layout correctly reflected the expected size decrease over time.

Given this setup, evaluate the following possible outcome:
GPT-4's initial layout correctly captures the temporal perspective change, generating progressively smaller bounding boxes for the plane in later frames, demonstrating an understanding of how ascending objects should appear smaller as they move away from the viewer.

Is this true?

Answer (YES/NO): NO